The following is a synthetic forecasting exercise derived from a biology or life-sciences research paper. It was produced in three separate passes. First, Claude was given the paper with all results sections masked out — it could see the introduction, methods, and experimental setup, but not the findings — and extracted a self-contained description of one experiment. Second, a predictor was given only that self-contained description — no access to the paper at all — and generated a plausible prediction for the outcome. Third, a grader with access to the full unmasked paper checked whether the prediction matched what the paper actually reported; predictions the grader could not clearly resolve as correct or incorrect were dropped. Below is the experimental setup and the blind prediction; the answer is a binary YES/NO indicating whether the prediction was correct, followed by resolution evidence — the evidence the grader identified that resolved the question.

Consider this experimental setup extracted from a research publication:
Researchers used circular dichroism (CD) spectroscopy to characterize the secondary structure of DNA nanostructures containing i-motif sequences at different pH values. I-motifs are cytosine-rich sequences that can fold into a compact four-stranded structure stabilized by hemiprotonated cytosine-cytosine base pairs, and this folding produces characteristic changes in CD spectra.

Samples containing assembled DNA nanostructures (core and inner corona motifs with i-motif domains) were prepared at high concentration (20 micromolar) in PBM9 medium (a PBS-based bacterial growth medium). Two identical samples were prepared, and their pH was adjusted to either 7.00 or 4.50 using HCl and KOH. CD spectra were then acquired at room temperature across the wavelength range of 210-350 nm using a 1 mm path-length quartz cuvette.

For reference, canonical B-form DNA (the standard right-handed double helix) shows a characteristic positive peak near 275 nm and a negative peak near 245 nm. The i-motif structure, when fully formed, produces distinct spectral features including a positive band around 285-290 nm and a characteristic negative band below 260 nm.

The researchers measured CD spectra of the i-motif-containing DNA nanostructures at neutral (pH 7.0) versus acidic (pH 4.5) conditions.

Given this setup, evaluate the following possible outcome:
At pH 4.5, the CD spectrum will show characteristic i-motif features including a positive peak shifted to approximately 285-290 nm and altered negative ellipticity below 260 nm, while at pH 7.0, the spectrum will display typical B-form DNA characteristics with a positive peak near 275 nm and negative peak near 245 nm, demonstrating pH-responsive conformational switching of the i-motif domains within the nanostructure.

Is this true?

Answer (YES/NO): NO